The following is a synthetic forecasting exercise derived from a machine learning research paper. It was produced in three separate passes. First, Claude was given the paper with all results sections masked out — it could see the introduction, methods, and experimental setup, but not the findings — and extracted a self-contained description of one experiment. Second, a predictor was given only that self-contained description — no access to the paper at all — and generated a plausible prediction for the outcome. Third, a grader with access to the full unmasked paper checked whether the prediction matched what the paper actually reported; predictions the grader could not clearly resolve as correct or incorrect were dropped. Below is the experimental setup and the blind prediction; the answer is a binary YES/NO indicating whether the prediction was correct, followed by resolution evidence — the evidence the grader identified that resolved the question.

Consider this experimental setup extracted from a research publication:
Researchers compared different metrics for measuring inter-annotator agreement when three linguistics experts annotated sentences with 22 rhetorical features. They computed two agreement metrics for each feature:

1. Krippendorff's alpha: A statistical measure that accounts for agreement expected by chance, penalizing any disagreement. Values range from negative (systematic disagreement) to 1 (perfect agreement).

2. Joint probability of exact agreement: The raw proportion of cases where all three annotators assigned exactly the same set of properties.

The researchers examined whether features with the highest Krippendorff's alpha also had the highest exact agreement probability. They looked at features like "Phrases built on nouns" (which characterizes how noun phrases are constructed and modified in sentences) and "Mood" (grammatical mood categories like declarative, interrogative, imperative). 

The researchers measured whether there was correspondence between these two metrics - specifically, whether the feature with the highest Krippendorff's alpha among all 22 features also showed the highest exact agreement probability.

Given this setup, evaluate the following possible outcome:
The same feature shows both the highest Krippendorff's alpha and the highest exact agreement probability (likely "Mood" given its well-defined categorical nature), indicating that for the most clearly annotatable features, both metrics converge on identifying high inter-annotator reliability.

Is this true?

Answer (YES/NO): NO